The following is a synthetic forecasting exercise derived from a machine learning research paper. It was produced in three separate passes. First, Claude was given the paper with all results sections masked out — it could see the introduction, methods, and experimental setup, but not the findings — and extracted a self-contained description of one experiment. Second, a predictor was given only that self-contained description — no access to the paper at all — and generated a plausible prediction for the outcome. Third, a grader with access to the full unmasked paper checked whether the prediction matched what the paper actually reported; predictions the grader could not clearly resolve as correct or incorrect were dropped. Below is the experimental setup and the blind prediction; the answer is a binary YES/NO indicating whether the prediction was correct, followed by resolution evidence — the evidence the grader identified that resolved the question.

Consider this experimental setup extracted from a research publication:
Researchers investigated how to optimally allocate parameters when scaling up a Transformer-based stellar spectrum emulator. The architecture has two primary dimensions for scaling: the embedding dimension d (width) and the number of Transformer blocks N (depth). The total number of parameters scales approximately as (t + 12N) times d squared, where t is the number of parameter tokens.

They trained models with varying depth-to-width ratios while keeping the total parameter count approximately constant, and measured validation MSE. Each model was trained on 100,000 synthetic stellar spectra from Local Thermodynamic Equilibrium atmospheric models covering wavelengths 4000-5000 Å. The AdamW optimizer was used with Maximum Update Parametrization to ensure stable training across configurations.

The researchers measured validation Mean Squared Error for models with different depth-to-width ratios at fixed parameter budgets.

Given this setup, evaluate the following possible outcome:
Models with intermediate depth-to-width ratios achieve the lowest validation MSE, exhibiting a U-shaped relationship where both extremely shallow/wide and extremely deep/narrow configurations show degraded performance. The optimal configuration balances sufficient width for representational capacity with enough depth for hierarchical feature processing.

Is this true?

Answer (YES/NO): NO